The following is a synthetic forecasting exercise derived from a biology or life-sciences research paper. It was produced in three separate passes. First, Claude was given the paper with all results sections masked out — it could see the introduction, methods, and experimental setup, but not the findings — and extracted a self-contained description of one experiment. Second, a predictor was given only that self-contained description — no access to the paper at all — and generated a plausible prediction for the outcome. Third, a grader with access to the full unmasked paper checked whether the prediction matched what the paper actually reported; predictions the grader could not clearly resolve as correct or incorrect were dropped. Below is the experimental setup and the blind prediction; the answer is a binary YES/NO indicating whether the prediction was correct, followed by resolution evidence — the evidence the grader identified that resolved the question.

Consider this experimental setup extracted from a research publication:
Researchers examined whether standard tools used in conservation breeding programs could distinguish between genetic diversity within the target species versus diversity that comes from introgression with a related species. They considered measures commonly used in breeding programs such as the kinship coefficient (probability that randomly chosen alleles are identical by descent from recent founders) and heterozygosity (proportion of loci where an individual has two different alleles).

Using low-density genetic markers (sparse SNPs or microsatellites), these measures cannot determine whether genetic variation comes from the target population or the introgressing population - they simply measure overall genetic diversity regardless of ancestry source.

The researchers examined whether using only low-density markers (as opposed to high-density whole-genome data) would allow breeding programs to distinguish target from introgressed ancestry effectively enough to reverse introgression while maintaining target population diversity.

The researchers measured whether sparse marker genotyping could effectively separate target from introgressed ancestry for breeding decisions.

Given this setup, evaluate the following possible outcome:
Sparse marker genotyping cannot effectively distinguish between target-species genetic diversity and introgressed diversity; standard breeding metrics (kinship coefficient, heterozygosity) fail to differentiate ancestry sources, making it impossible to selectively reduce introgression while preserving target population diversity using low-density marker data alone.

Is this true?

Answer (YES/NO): YES